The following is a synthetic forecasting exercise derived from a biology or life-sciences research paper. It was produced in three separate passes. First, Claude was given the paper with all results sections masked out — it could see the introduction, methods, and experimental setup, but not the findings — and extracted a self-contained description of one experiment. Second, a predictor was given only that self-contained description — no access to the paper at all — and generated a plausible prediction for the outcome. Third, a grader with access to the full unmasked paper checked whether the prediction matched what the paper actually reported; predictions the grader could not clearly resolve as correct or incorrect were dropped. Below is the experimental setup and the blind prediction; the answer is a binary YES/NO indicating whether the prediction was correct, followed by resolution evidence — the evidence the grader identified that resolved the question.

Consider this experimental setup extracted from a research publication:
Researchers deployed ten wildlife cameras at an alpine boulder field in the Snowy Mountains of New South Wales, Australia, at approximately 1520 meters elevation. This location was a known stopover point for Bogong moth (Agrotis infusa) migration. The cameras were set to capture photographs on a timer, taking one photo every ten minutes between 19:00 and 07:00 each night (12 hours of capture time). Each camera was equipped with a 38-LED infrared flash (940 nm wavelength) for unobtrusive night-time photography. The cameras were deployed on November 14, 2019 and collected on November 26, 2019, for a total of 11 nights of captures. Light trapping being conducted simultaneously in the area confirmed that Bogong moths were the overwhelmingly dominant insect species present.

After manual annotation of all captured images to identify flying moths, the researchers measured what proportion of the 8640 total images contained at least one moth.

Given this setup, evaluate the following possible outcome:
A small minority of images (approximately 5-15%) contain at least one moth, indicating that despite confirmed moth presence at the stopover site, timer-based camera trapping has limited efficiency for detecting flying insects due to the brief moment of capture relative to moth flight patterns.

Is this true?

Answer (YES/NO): YES